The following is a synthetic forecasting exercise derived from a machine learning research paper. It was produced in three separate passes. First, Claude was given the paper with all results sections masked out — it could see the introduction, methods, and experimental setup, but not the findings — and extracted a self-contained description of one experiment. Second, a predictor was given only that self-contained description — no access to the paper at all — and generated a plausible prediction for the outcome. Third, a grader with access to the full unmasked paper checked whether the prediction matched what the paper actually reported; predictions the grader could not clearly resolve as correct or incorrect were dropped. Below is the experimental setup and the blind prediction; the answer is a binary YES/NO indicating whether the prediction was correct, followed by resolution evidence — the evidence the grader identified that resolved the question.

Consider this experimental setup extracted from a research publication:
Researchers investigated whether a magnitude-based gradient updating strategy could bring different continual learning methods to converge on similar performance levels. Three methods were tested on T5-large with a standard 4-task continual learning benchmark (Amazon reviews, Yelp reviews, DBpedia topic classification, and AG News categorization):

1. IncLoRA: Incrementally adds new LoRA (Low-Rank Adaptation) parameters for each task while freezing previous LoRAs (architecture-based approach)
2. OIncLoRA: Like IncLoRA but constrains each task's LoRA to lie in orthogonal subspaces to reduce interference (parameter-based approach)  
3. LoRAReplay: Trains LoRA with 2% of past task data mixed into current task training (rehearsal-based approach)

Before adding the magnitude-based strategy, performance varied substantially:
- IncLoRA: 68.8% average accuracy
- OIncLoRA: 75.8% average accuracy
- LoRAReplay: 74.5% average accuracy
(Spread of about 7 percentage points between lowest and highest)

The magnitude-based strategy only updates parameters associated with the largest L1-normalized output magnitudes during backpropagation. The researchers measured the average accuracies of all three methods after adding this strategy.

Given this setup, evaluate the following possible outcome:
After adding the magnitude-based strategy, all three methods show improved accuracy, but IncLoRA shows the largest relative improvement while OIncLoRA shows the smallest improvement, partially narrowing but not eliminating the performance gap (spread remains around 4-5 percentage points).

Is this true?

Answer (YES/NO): NO